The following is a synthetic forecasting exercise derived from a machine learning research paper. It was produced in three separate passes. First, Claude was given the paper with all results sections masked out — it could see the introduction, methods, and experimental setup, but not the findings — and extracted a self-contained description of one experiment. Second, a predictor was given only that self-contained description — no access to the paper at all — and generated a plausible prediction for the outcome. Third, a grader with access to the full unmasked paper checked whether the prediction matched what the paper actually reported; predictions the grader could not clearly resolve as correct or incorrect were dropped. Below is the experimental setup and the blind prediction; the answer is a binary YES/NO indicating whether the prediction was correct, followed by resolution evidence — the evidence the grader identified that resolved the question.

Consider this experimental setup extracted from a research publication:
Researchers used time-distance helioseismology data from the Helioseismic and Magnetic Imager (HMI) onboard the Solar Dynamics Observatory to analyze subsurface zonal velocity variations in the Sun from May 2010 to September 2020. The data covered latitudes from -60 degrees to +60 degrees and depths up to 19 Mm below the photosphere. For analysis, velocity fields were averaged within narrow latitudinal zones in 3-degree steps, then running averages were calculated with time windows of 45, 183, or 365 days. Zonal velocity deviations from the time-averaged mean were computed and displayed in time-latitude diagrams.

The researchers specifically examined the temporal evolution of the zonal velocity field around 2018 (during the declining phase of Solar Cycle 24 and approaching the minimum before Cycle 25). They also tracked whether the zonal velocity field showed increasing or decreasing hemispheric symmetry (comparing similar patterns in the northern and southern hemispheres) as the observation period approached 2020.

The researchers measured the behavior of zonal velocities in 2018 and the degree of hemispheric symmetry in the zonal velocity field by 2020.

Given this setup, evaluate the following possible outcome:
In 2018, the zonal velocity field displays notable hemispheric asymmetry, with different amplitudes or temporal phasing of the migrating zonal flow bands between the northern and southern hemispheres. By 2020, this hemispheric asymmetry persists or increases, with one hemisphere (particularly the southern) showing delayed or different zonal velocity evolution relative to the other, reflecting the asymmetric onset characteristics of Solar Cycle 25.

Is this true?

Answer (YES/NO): NO